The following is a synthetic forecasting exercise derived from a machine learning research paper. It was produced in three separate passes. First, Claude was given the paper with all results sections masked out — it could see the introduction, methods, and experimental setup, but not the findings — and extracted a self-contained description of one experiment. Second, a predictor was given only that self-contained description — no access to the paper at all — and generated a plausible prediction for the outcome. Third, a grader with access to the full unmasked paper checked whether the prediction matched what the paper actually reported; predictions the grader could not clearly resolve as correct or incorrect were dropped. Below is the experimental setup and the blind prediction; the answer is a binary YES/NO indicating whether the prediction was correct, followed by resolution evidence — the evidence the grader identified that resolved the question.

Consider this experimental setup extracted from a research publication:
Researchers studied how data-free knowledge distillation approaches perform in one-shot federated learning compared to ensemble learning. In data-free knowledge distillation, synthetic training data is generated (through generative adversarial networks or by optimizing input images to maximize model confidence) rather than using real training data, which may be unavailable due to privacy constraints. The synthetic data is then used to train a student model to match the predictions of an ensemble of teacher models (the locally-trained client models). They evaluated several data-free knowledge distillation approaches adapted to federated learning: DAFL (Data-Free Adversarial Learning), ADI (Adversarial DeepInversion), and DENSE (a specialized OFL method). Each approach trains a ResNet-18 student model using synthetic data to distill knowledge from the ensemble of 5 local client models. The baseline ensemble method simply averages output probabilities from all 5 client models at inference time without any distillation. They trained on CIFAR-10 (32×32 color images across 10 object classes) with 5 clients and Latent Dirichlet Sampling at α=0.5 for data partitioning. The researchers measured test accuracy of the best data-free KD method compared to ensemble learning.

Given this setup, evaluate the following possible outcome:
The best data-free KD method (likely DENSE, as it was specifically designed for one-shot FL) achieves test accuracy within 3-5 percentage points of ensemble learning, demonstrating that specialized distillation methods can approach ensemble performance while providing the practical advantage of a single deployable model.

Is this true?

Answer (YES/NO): NO